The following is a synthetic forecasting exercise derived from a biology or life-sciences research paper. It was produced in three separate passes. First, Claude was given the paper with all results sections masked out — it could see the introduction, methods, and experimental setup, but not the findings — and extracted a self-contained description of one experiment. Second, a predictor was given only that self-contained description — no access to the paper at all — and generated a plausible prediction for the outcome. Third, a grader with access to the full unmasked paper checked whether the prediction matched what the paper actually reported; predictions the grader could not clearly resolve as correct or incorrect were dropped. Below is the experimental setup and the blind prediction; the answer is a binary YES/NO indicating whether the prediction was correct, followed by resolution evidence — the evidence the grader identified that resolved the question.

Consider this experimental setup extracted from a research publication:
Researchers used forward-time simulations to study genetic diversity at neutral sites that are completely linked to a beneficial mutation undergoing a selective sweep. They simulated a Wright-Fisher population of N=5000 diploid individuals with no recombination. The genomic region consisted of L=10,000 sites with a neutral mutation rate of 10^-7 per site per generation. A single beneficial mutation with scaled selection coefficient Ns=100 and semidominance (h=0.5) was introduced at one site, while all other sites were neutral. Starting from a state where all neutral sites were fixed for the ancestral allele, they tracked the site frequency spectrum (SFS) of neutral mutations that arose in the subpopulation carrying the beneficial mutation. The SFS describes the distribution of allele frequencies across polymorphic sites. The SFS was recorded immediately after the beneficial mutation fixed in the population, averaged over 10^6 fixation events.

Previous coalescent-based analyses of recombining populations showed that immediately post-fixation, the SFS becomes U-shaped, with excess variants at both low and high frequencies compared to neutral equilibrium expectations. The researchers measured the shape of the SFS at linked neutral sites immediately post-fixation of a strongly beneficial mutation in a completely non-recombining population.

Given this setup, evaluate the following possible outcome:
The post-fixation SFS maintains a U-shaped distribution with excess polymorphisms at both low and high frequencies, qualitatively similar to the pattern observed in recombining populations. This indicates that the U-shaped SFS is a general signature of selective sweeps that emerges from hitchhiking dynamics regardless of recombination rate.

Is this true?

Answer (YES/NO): NO